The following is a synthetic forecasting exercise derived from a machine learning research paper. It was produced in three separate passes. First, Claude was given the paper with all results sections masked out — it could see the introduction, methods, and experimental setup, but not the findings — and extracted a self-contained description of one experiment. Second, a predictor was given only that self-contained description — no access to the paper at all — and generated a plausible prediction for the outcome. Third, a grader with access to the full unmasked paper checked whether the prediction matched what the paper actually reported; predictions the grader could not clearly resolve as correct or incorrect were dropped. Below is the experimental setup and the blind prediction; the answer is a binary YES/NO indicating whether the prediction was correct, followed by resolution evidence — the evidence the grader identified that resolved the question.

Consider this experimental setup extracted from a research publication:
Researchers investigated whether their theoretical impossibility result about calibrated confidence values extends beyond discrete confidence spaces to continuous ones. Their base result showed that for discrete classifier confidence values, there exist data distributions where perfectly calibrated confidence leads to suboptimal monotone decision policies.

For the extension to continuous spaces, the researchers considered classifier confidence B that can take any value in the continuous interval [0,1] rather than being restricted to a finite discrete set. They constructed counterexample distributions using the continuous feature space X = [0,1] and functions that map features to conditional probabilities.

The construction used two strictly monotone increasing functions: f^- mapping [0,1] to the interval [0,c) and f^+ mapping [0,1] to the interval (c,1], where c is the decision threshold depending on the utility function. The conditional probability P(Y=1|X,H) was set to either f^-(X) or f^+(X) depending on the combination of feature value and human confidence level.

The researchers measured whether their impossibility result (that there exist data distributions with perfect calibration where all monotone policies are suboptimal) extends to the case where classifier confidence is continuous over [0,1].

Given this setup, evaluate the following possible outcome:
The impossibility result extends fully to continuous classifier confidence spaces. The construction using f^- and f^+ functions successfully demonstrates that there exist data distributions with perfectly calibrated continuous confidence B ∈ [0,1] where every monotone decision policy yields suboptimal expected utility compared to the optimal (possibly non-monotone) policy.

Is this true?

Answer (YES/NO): YES